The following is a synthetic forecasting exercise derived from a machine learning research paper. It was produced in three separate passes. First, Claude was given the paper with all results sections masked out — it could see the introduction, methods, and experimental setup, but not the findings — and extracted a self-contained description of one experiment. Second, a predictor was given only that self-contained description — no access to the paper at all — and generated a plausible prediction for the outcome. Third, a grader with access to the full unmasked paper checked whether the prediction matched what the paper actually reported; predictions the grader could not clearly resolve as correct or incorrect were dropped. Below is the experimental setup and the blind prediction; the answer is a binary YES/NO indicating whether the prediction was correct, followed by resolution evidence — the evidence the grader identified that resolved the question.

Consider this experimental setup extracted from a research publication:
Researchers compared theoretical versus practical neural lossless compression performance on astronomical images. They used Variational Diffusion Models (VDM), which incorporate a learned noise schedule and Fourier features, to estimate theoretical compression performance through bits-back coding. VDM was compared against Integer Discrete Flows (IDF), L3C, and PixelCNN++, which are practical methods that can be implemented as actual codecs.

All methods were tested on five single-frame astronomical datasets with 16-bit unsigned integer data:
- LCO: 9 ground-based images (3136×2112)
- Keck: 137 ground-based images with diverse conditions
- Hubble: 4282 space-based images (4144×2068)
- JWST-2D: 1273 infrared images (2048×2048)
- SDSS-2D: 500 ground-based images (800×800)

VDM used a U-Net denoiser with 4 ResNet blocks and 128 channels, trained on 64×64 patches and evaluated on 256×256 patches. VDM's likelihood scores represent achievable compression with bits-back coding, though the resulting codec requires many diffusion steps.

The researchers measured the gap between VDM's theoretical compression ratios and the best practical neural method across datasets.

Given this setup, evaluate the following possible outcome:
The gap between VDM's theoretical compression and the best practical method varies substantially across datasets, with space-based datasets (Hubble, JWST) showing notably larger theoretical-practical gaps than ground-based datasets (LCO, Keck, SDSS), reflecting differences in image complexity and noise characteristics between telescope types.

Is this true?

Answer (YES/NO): NO